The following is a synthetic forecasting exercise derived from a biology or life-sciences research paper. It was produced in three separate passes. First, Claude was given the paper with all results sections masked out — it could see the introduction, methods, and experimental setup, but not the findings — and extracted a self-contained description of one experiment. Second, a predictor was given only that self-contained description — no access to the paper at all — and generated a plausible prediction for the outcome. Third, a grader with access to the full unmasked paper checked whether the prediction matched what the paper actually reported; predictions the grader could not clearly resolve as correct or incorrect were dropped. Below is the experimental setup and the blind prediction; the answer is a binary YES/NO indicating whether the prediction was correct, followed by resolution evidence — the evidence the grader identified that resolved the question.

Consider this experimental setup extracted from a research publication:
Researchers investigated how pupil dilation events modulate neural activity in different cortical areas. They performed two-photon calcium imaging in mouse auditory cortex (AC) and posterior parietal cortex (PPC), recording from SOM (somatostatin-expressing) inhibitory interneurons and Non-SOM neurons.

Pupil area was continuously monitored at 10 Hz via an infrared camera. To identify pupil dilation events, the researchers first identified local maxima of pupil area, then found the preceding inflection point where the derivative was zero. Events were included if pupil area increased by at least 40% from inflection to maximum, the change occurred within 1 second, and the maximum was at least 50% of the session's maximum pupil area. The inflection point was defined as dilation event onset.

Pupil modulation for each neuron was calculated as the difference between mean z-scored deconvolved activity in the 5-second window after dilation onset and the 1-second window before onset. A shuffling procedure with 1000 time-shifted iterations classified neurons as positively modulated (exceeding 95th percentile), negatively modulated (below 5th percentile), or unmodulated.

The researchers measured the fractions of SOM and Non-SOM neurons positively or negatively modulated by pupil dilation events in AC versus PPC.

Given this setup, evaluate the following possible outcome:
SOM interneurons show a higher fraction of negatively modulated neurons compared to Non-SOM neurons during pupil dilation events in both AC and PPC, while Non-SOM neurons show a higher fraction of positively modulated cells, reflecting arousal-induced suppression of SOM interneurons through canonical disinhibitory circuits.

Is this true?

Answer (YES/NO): NO